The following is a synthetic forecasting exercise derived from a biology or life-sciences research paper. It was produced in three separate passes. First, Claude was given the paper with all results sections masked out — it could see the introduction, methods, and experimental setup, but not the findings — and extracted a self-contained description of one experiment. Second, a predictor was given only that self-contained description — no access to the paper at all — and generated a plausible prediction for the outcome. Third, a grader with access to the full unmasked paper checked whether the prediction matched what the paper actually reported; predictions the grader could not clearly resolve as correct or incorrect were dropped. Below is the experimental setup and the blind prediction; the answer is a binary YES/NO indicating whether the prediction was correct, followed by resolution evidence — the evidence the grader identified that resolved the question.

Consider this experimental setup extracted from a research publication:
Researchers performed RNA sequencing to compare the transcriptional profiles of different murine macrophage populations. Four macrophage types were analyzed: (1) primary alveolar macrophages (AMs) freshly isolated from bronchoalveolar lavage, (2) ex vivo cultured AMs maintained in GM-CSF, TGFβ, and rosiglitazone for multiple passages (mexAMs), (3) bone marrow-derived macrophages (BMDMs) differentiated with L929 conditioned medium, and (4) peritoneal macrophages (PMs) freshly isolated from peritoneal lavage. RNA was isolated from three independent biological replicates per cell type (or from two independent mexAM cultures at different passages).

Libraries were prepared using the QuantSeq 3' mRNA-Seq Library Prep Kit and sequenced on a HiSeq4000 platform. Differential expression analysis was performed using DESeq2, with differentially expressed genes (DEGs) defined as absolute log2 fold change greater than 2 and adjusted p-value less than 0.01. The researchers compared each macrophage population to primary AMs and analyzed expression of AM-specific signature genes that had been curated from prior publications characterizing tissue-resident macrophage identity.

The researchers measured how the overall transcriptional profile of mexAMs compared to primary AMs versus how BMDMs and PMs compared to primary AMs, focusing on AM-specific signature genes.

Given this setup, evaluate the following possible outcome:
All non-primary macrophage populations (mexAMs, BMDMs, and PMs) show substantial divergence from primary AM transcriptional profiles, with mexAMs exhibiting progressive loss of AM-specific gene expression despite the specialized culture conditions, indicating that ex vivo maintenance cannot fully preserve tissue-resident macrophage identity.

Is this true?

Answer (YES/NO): NO